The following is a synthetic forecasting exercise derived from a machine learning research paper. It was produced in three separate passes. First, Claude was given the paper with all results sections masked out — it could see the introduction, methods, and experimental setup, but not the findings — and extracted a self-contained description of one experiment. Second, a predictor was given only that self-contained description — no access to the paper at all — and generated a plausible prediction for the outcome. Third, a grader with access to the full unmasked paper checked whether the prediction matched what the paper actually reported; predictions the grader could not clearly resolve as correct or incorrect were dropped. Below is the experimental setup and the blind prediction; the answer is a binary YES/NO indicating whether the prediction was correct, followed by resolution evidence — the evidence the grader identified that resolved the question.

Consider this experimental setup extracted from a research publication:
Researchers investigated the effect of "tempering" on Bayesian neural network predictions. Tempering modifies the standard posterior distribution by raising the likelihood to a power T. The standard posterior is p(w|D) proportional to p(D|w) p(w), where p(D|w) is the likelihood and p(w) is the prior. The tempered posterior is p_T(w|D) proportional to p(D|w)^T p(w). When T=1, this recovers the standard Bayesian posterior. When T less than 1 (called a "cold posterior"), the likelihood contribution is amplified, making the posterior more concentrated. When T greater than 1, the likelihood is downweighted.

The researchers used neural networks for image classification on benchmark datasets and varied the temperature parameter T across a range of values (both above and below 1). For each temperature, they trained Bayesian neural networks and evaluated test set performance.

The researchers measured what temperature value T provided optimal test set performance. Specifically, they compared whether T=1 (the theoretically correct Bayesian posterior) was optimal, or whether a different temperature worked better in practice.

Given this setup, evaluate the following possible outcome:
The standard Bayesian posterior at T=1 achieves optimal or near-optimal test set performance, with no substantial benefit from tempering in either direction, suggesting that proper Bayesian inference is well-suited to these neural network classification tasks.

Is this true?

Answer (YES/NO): NO